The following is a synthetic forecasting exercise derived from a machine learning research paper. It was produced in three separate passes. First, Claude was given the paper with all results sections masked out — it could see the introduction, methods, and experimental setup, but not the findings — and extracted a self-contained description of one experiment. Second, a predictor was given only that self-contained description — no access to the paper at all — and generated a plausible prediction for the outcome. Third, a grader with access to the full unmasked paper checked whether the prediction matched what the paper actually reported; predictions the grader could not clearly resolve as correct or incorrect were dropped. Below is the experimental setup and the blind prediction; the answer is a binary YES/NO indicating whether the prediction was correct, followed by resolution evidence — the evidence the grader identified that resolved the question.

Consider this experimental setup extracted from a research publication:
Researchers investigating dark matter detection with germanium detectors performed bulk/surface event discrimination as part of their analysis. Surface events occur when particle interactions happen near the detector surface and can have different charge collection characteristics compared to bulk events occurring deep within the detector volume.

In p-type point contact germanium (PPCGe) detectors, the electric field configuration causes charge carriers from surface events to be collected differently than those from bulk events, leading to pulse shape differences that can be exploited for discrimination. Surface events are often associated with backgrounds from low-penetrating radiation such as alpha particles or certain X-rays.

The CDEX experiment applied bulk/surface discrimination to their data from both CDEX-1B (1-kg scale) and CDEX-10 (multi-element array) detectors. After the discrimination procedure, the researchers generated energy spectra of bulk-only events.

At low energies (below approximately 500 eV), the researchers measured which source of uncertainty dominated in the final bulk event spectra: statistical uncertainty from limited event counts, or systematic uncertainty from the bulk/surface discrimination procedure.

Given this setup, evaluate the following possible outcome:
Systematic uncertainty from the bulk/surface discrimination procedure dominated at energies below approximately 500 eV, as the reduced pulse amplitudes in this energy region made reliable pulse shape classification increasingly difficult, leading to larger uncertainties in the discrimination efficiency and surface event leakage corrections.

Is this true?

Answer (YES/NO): YES